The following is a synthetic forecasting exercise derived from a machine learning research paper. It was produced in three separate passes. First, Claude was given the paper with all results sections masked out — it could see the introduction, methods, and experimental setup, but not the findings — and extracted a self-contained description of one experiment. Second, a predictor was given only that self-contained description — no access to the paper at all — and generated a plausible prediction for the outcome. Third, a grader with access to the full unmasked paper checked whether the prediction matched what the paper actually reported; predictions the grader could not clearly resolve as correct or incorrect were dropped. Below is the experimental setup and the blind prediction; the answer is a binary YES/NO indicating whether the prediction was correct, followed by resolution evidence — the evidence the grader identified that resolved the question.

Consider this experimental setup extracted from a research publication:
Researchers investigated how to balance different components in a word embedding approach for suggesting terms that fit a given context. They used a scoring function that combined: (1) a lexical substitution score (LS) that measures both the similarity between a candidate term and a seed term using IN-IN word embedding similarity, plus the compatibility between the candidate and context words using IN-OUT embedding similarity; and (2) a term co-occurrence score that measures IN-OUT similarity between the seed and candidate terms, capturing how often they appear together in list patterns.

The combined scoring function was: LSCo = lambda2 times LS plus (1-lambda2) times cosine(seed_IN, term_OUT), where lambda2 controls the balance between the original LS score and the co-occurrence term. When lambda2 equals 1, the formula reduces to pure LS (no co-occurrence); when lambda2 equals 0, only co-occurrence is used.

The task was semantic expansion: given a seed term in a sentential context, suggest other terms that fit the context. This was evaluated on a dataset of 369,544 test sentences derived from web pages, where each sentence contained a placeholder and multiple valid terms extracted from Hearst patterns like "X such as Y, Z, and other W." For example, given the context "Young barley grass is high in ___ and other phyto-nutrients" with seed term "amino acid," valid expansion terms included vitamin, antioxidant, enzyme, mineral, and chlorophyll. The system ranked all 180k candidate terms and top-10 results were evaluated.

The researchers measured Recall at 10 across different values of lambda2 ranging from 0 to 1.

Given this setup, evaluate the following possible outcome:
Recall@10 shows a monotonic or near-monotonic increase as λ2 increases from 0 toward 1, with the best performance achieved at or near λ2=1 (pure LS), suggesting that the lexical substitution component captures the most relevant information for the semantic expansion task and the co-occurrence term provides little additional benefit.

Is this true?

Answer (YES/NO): NO